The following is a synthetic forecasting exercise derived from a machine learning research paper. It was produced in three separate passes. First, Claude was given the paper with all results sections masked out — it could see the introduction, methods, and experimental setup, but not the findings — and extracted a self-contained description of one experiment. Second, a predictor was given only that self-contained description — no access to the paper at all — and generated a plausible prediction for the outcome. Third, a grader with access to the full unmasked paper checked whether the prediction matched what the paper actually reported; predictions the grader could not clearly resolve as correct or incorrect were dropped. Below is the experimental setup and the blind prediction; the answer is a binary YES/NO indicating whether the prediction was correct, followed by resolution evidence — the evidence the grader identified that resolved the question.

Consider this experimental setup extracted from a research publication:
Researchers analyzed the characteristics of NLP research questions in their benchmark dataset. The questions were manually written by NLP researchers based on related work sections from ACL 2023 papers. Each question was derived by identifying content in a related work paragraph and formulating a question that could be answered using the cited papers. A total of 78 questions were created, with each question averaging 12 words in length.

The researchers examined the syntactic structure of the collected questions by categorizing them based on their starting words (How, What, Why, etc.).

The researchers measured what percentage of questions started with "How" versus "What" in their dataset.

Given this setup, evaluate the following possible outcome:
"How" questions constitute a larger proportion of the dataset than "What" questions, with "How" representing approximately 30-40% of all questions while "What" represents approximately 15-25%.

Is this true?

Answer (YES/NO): NO